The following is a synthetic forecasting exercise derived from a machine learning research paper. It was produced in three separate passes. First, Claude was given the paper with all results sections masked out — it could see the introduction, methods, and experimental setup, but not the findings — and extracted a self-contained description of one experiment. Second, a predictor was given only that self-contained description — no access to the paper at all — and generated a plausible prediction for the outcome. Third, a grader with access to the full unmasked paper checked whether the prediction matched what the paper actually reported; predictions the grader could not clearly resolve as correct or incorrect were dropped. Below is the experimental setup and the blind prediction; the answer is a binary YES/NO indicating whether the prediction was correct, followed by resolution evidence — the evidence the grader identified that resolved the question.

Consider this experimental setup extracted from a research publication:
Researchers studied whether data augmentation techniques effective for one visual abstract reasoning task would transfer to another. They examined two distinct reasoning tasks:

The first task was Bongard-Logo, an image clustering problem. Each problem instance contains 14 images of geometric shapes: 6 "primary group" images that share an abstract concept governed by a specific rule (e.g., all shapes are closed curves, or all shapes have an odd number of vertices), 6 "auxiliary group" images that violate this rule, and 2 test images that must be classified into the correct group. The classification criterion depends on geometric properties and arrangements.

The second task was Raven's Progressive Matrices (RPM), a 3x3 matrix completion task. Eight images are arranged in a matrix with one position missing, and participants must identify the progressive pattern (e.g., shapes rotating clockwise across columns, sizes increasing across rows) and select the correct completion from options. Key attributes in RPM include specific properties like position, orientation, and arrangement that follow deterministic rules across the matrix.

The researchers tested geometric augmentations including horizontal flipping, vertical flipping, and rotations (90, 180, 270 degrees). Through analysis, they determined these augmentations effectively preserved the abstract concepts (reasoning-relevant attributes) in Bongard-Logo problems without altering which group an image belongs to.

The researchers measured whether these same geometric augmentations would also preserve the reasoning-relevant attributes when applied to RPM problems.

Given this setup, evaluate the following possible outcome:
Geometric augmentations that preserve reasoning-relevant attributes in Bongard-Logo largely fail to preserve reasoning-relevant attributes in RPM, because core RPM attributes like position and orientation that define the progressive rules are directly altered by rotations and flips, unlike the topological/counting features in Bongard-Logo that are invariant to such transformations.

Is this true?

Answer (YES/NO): YES